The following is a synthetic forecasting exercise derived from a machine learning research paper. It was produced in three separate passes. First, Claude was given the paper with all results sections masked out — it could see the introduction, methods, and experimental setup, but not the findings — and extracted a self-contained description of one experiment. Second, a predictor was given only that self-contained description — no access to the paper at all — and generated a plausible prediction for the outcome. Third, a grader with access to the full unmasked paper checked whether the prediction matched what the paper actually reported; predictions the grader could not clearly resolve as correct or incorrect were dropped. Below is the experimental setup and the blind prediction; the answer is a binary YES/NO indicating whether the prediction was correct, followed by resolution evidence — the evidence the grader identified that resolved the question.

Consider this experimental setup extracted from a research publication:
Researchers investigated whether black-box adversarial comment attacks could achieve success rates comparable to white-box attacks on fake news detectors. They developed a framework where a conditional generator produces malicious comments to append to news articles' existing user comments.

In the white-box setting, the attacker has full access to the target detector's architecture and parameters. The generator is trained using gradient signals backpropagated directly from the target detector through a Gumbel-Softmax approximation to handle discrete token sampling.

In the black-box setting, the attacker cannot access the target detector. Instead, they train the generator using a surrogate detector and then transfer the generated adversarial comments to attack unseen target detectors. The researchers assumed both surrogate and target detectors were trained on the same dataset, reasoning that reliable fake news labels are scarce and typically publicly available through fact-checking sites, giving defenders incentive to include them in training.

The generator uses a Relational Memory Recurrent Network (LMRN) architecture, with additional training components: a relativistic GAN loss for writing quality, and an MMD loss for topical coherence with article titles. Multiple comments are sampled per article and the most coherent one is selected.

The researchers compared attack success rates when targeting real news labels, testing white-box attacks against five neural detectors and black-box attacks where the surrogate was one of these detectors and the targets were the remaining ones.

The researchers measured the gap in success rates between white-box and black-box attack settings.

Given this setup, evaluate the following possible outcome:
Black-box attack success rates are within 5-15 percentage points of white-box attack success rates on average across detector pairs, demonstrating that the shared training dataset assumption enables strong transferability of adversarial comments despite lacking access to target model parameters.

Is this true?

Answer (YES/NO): YES